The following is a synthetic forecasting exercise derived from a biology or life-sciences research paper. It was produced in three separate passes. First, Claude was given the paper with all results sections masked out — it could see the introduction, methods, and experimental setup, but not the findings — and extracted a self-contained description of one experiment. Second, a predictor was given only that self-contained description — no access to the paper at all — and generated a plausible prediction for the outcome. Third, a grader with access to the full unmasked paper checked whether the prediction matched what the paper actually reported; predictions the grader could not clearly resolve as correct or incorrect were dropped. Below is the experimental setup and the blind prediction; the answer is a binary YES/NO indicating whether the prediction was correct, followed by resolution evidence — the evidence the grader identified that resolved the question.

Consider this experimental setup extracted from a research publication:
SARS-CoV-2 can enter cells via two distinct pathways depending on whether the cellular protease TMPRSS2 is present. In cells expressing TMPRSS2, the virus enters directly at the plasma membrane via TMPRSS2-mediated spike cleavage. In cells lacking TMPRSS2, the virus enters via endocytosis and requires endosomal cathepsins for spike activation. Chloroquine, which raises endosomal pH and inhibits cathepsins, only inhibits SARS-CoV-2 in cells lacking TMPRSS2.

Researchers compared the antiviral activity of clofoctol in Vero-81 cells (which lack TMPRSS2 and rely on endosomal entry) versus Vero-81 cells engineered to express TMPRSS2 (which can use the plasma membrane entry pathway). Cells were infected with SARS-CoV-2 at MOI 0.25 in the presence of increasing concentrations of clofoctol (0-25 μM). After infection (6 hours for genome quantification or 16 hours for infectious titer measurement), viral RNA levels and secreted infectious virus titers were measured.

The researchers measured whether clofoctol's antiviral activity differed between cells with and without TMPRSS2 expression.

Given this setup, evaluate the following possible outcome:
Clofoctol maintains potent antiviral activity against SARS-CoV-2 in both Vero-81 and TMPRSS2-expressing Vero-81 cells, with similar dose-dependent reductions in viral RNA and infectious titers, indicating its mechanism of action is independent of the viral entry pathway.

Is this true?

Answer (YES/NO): YES